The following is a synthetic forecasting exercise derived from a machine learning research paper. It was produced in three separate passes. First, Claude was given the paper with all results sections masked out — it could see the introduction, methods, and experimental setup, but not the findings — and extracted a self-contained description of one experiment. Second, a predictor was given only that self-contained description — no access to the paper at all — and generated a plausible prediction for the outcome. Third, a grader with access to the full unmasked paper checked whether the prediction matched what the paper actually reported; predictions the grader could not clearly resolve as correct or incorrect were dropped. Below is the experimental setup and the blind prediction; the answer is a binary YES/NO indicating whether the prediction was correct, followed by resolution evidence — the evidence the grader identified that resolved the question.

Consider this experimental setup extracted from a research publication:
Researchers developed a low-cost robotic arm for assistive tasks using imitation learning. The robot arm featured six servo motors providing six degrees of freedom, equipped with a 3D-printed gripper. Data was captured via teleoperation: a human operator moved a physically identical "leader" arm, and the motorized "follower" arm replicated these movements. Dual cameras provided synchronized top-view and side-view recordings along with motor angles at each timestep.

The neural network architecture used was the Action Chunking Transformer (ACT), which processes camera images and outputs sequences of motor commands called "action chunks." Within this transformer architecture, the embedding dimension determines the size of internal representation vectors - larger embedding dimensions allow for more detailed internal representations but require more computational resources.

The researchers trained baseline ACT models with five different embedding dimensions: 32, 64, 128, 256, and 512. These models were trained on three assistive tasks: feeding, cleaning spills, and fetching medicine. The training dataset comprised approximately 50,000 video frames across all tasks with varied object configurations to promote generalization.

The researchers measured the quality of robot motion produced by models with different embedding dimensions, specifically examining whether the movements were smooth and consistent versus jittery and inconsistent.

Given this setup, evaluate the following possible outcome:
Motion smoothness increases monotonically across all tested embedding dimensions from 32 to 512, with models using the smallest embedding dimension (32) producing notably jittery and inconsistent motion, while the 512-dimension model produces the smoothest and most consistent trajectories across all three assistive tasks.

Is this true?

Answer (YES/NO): NO